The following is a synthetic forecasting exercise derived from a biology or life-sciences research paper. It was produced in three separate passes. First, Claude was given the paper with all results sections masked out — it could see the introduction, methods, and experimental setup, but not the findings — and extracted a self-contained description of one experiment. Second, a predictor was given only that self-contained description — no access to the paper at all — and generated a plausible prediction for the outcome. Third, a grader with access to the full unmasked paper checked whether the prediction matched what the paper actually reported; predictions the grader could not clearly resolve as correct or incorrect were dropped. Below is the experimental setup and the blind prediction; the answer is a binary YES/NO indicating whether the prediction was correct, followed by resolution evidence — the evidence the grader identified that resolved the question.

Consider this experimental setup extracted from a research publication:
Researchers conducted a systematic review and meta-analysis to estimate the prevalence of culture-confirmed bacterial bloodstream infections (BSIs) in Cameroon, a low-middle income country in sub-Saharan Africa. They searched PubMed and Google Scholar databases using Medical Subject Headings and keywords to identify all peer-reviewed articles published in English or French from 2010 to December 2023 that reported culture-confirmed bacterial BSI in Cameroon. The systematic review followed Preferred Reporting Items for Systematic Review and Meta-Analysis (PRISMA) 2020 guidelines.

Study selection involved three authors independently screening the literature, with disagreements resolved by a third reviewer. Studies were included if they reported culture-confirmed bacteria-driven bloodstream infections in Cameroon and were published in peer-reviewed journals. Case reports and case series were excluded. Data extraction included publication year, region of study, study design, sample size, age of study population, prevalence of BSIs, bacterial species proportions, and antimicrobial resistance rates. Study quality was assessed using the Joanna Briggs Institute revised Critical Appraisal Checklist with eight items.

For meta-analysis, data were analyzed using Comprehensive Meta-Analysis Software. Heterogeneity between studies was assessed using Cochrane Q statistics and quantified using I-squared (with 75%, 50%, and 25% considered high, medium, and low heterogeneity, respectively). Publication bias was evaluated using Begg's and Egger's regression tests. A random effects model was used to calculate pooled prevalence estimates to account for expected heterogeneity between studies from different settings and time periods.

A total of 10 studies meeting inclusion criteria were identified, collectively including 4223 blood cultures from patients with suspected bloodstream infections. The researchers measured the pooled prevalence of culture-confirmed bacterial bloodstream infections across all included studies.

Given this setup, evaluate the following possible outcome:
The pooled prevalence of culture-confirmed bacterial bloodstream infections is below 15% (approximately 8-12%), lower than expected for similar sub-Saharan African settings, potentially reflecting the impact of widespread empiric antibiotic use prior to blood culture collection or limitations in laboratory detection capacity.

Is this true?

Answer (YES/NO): NO